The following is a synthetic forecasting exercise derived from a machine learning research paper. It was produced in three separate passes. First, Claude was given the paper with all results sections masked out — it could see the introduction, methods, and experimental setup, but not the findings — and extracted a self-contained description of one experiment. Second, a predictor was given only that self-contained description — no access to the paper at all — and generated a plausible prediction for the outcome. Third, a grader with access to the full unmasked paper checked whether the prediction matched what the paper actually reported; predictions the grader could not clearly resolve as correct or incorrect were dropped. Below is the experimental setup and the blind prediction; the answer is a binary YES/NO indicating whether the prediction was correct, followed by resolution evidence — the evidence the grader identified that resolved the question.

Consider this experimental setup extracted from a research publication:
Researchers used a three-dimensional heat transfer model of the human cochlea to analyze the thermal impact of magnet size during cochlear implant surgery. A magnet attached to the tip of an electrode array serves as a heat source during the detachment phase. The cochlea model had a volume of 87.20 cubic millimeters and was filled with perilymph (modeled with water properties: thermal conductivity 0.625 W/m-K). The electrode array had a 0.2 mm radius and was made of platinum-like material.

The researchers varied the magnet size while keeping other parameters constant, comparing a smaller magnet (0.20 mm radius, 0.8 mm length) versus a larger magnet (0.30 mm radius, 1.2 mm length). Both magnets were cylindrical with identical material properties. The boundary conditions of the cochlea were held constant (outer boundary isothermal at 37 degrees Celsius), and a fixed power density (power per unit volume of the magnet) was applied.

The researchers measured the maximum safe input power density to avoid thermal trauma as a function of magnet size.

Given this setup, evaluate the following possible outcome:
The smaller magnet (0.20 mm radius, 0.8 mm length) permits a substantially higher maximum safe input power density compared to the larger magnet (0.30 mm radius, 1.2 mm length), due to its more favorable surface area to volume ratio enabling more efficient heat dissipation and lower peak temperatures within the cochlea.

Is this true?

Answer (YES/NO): YES